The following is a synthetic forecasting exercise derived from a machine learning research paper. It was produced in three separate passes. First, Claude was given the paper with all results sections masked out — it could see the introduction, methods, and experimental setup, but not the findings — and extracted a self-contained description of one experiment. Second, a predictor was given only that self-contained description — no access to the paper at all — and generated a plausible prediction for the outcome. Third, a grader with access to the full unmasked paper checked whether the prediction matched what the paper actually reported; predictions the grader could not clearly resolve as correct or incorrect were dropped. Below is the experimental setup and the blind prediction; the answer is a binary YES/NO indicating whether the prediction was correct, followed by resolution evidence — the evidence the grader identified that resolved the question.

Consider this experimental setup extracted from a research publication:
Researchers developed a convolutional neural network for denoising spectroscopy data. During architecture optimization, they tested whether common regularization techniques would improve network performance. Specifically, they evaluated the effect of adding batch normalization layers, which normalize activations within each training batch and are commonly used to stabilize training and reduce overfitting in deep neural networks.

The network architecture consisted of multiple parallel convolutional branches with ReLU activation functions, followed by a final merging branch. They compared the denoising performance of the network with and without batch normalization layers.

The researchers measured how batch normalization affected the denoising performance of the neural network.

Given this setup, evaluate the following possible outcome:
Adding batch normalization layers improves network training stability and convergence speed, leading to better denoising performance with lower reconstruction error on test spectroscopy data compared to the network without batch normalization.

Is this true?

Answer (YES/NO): NO